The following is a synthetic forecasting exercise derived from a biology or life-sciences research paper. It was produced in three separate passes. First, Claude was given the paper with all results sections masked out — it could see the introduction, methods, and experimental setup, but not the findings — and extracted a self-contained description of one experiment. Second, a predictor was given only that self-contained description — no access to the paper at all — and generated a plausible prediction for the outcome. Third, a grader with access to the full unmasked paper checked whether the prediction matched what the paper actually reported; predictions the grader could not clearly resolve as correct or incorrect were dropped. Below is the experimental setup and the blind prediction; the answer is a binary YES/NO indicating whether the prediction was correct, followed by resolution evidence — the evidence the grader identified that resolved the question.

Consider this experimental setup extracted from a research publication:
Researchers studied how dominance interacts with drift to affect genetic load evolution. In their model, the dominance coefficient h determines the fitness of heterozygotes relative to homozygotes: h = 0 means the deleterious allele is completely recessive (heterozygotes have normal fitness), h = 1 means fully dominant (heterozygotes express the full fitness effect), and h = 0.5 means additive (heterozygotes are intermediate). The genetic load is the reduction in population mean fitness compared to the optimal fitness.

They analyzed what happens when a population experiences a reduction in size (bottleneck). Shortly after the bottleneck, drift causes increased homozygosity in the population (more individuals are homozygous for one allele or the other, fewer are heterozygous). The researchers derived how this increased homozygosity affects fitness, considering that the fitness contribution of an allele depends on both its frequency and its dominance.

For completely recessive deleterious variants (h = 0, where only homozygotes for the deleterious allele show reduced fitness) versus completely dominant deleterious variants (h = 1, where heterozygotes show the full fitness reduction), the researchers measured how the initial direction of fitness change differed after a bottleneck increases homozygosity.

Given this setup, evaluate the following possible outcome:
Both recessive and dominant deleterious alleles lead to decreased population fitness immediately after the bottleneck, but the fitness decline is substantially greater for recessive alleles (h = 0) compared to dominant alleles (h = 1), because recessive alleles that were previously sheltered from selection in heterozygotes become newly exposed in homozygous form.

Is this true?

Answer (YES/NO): NO